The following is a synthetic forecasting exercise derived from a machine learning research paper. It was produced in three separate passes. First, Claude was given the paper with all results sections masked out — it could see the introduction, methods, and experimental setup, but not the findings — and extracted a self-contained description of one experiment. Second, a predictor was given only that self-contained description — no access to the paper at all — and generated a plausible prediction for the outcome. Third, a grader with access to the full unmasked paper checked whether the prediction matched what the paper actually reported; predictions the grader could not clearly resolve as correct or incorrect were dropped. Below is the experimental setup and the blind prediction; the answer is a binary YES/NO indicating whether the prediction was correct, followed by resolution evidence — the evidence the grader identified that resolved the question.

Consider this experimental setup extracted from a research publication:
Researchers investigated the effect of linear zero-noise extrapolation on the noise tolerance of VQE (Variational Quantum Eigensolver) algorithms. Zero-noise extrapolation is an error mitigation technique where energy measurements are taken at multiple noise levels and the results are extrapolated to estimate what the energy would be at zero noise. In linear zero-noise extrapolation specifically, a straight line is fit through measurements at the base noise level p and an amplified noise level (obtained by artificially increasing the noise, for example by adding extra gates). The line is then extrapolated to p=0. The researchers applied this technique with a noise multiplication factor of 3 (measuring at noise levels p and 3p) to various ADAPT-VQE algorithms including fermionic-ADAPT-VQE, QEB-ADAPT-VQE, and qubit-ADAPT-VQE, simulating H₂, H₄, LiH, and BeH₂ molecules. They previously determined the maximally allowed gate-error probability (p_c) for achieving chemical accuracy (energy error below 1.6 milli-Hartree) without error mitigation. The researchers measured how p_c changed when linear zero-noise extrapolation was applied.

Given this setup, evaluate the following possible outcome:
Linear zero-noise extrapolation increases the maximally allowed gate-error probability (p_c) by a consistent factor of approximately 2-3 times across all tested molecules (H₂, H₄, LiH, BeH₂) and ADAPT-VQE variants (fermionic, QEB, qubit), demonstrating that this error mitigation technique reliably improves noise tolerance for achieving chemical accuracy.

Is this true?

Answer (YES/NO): NO